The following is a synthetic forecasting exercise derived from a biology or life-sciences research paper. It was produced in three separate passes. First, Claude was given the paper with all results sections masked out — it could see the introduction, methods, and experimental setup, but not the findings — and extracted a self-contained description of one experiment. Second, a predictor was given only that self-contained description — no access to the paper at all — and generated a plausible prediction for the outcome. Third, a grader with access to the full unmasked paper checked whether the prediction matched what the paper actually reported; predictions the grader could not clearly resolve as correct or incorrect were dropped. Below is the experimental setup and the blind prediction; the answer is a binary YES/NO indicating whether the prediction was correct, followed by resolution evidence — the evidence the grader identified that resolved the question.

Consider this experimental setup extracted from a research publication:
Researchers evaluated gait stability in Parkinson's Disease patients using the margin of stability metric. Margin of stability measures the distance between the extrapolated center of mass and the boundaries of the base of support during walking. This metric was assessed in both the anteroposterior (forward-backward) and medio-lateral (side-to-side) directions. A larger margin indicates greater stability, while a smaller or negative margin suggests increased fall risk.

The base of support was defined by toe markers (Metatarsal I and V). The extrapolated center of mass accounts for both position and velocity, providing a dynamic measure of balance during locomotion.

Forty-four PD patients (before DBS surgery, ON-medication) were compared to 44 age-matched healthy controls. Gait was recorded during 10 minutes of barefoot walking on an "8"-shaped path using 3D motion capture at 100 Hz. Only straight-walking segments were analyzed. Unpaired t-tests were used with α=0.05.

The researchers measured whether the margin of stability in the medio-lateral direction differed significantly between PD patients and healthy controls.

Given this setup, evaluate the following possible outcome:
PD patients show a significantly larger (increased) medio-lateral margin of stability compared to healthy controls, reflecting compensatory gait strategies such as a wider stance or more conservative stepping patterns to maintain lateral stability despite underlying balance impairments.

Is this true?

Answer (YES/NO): NO